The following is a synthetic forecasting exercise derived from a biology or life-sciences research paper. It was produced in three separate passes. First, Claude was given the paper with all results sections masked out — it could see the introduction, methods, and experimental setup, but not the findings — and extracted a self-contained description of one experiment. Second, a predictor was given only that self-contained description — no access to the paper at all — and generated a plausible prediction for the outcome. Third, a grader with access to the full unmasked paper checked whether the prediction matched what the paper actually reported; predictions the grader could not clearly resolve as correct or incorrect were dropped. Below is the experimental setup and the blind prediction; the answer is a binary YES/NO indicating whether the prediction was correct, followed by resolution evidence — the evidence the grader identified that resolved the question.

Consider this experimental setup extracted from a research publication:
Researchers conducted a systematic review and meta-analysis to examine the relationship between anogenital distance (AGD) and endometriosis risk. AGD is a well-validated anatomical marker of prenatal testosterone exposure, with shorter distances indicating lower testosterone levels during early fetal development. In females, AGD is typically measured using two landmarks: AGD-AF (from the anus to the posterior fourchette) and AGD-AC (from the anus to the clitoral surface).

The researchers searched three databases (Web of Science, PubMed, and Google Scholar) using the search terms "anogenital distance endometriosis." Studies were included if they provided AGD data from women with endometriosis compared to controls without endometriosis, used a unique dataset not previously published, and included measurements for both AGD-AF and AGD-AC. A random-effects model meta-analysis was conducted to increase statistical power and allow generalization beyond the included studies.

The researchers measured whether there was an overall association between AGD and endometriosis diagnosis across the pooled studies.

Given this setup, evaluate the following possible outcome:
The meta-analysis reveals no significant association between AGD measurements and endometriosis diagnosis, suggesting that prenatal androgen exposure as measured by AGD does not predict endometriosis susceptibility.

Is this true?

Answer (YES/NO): NO